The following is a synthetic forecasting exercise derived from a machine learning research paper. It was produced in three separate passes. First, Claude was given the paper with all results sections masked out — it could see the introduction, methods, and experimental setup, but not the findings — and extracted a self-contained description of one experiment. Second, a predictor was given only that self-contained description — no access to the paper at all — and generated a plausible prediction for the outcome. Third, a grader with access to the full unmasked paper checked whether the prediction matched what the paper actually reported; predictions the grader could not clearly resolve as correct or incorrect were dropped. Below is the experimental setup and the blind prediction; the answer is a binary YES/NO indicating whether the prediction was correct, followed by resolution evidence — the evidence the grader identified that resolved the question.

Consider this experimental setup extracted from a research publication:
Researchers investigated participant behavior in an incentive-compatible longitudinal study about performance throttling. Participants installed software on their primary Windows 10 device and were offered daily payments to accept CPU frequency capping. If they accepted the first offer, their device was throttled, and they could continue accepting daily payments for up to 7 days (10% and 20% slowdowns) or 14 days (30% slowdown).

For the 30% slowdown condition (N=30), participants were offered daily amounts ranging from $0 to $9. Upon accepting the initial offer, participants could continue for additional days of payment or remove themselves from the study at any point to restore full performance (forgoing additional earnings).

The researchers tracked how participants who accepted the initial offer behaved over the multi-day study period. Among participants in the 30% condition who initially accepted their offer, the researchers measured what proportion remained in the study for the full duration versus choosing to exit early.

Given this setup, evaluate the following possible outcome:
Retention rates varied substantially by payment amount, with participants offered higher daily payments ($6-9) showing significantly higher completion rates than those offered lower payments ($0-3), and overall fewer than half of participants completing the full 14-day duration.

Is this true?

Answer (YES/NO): NO